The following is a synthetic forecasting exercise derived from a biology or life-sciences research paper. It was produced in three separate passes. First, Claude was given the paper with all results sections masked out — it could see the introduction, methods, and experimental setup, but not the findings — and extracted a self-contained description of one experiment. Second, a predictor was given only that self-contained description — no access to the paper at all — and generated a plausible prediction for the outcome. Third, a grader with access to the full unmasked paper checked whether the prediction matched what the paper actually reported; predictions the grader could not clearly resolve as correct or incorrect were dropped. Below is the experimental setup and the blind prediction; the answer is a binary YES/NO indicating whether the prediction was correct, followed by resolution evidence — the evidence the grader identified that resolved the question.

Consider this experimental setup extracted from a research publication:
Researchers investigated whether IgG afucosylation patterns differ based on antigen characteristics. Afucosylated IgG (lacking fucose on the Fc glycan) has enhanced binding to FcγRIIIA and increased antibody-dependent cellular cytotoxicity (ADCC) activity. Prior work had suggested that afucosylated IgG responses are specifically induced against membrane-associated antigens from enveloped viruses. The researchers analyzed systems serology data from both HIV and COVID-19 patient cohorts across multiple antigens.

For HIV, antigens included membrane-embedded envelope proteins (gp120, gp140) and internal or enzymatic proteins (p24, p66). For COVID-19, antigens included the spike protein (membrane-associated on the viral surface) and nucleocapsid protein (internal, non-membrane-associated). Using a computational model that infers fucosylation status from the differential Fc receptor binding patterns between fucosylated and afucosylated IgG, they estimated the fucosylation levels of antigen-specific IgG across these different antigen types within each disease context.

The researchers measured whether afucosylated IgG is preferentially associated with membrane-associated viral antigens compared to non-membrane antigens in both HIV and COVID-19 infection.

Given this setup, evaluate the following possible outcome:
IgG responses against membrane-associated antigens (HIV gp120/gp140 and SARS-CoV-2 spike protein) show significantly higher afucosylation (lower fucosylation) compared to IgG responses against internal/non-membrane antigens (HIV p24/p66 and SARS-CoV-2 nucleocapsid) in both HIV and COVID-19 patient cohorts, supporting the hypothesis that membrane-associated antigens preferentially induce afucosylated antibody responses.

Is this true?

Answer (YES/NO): NO